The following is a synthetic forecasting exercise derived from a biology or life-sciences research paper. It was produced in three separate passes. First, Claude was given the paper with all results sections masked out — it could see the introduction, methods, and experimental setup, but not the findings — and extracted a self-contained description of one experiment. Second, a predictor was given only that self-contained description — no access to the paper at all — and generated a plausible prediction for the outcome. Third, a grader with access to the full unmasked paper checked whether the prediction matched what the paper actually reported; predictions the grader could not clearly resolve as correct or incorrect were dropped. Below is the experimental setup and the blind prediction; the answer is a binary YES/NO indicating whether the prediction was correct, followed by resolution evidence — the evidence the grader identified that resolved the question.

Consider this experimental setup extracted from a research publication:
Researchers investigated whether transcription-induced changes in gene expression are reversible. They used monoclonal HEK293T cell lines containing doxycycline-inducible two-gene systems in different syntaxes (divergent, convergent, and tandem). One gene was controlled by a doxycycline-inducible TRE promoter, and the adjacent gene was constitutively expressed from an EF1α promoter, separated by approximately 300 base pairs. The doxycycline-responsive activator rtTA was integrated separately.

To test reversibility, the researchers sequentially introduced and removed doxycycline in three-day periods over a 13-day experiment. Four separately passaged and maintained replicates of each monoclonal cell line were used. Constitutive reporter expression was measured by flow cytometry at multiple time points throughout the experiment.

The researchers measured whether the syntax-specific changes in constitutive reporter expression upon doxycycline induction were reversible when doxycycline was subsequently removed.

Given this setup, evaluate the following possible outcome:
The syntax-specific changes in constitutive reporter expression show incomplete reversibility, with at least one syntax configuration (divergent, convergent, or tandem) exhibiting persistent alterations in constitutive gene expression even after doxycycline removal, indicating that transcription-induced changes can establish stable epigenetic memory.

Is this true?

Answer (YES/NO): NO